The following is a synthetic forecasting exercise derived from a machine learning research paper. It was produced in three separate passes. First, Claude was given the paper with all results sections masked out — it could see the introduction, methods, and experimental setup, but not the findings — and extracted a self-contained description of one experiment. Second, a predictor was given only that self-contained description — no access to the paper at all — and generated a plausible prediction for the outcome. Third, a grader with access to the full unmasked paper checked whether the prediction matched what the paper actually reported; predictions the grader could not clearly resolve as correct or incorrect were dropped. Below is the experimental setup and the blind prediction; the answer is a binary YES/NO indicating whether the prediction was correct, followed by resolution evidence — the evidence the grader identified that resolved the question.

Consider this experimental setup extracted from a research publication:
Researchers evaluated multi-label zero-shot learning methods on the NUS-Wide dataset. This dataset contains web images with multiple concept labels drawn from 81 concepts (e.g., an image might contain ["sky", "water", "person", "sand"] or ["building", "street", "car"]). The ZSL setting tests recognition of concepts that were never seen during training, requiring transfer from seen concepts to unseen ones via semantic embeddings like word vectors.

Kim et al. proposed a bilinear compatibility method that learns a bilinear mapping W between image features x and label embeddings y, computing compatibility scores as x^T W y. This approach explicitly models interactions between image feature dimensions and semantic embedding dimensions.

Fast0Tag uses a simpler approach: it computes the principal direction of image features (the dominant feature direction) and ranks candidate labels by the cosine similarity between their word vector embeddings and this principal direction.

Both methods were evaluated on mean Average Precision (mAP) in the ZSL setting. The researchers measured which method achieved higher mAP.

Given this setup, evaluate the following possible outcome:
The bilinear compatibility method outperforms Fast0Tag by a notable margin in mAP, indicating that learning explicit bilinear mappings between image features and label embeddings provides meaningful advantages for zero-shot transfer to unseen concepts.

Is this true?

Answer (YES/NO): NO